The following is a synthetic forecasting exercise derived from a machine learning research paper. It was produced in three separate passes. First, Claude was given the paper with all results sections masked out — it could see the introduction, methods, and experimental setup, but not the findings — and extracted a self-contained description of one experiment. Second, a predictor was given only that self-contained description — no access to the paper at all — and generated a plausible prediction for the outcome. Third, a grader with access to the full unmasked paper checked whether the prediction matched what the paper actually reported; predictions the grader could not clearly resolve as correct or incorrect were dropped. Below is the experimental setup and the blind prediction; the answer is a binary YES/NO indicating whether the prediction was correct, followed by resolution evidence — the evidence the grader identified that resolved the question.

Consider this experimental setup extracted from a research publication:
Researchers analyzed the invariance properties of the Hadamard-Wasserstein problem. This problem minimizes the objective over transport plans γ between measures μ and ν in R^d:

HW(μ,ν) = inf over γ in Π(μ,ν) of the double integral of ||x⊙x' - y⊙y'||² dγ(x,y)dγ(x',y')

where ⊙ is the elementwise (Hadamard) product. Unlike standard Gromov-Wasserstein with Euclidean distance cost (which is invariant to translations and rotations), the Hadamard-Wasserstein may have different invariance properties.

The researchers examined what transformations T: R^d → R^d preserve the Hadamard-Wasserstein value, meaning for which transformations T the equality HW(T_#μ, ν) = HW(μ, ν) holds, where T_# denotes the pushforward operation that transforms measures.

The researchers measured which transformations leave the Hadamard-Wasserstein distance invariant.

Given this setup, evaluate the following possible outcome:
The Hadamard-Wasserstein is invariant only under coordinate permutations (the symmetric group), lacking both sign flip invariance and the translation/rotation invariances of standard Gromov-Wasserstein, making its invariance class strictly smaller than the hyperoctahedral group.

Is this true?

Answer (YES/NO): NO